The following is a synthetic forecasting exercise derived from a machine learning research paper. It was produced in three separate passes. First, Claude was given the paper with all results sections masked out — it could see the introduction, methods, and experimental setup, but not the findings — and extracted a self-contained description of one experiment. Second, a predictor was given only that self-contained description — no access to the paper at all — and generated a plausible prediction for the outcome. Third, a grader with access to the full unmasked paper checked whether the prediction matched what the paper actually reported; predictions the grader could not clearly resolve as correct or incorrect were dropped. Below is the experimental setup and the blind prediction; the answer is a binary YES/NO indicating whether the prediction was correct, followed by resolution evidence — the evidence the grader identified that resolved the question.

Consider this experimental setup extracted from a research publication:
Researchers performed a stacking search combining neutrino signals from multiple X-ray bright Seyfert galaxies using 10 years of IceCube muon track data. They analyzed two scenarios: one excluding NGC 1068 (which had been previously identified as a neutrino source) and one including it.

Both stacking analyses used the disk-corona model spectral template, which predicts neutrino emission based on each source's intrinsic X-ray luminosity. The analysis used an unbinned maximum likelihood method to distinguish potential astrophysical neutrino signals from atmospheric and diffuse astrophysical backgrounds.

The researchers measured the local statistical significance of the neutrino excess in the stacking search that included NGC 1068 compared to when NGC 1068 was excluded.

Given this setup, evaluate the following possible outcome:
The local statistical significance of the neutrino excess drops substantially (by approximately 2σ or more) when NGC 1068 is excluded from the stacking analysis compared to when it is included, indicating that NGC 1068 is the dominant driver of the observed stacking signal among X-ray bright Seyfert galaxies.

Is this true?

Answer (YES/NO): YES